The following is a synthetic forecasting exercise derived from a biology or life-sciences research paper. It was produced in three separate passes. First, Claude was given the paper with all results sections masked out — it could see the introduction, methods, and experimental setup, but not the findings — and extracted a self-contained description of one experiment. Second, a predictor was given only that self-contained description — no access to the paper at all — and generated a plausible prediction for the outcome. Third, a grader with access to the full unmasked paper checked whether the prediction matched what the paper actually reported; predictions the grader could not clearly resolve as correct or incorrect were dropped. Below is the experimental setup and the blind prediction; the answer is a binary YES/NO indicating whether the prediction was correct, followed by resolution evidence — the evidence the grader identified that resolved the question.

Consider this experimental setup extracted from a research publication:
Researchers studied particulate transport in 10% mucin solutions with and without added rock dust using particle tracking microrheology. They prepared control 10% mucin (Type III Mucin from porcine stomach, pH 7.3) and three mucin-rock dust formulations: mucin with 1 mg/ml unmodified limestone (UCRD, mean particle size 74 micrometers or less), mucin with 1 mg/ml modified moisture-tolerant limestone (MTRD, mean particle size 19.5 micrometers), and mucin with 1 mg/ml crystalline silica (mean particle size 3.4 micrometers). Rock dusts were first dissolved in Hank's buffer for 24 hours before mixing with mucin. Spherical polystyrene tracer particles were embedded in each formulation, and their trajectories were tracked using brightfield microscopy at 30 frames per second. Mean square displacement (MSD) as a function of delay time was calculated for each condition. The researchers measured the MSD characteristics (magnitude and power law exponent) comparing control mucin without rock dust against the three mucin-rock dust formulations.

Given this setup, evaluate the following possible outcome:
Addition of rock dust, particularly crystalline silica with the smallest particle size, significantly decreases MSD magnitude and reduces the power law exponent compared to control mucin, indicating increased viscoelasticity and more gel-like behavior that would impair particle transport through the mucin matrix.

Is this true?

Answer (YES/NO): NO